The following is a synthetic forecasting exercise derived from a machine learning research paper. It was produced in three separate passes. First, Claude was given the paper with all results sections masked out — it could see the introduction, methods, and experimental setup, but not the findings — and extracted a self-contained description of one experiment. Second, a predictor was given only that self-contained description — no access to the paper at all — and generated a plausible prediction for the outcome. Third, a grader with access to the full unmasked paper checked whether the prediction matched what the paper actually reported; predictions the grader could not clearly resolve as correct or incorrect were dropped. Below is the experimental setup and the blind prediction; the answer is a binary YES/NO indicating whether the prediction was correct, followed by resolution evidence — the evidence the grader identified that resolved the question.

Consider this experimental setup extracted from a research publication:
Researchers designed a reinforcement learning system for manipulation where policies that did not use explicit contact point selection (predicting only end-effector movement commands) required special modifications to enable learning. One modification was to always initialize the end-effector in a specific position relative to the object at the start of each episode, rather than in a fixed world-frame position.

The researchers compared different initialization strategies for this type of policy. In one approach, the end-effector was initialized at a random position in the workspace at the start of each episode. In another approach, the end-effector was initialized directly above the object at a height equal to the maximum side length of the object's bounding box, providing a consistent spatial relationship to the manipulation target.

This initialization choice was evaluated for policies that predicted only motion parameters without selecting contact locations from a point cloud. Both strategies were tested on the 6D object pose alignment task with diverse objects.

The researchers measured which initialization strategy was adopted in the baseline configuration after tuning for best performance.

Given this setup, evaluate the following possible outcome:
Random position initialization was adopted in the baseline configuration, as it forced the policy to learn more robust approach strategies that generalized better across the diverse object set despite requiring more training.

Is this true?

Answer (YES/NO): NO